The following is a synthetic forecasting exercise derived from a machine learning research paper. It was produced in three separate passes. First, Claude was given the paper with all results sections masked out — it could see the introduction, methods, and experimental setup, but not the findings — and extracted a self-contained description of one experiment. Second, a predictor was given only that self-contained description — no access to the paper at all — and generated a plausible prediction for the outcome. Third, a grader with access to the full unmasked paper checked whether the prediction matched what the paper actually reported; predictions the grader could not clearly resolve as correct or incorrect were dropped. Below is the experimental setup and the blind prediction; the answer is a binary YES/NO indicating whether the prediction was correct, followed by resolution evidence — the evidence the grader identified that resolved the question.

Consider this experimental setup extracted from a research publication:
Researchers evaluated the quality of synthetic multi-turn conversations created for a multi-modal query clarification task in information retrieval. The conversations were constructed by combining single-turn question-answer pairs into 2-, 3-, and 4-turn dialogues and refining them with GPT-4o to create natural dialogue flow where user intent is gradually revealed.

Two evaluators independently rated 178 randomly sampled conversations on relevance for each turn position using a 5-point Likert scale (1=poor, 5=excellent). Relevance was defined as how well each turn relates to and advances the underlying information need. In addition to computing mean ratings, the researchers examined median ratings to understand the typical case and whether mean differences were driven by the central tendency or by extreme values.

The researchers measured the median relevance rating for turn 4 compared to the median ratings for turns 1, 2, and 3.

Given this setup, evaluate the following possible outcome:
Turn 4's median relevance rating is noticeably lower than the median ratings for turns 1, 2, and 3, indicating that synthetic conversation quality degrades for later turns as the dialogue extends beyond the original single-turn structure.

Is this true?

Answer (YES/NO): NO